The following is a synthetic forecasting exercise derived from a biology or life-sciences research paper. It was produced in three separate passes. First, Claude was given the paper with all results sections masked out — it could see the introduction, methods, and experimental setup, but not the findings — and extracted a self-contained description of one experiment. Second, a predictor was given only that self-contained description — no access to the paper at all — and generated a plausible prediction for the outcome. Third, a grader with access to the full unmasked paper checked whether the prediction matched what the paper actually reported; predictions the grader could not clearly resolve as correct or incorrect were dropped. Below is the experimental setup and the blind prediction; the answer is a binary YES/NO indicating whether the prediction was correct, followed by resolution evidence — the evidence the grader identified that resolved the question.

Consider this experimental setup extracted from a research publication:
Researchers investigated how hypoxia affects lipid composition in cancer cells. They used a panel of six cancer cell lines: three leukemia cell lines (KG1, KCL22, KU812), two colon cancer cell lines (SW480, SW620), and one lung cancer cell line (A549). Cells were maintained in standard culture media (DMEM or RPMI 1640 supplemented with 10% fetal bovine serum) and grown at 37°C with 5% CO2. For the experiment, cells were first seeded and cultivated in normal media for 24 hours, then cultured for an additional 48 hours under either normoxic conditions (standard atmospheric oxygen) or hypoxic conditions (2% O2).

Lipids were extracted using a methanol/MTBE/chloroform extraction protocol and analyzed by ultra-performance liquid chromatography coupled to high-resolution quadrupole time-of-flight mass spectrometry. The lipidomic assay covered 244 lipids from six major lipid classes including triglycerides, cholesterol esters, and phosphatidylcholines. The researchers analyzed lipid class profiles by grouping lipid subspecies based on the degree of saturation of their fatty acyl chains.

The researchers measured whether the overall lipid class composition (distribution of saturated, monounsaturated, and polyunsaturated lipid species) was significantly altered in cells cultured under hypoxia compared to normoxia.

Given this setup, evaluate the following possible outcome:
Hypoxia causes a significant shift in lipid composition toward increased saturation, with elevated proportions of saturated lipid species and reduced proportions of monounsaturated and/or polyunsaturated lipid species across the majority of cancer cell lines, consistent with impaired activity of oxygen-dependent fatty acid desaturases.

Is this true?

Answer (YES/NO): NO